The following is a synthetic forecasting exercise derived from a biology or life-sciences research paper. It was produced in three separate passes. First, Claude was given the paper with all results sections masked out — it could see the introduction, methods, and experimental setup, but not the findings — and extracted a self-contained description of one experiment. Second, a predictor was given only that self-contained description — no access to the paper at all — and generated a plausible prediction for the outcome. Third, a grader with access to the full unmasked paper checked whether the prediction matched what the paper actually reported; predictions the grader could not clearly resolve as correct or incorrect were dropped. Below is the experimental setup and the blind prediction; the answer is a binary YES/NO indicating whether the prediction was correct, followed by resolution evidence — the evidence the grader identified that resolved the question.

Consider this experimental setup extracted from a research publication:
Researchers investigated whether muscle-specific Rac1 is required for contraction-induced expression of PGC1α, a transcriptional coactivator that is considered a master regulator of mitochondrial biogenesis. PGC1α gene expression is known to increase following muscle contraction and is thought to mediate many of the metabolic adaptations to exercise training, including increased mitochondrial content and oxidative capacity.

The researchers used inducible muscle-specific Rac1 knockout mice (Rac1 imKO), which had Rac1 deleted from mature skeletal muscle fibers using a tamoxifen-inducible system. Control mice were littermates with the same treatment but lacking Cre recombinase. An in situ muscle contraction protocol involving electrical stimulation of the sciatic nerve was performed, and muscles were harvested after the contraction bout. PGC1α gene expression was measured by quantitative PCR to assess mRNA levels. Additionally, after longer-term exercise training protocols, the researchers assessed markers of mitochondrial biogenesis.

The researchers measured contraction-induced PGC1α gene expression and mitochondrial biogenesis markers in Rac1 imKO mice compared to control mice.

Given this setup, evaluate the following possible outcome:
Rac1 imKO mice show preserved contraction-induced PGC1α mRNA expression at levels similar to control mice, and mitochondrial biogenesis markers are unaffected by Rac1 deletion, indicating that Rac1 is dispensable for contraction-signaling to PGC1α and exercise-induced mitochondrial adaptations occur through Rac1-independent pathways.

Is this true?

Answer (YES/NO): YES